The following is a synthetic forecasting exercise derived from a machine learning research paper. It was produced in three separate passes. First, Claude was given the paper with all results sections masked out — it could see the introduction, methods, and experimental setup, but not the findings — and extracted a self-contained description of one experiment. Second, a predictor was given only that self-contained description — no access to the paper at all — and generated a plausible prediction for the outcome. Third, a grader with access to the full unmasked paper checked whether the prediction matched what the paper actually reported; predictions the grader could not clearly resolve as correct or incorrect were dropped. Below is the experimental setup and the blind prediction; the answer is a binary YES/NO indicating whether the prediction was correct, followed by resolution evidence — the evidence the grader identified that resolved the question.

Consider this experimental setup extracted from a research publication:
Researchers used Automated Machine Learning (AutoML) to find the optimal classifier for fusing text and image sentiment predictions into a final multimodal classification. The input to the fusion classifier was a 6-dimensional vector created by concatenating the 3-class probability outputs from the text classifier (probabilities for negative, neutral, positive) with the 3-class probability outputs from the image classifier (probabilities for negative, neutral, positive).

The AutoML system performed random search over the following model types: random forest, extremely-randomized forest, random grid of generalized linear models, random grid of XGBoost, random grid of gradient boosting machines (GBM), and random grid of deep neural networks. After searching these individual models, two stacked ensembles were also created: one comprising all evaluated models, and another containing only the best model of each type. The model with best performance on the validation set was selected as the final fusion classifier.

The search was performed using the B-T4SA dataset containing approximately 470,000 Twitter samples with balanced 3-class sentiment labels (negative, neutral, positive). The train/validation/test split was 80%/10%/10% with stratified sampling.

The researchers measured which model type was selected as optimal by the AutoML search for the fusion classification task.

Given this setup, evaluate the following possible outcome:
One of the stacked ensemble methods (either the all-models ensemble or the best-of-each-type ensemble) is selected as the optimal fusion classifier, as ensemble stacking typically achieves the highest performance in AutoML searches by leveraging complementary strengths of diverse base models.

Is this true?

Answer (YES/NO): NO